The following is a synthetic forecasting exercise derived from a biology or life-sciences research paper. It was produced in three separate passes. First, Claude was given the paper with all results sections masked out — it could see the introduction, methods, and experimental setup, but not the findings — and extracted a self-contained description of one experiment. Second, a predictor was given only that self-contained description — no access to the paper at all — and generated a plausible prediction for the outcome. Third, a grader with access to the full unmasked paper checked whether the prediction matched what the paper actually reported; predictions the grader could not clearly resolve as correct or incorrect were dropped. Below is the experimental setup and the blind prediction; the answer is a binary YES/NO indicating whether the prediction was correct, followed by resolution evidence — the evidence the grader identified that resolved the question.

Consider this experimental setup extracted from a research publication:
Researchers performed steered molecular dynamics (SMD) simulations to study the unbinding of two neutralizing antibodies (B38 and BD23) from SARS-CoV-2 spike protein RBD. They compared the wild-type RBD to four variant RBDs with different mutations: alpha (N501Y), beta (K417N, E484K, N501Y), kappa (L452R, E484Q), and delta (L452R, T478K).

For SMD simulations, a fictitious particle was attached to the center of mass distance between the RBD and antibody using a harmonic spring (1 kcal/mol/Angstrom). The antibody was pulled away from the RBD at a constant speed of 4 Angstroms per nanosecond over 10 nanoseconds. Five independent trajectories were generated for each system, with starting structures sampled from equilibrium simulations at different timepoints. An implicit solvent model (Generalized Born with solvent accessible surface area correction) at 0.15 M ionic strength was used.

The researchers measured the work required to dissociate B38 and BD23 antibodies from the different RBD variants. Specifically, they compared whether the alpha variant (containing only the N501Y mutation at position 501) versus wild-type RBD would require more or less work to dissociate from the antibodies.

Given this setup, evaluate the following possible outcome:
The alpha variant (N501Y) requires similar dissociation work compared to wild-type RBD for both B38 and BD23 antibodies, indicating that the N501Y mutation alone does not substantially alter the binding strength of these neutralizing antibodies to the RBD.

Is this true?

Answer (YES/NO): NO